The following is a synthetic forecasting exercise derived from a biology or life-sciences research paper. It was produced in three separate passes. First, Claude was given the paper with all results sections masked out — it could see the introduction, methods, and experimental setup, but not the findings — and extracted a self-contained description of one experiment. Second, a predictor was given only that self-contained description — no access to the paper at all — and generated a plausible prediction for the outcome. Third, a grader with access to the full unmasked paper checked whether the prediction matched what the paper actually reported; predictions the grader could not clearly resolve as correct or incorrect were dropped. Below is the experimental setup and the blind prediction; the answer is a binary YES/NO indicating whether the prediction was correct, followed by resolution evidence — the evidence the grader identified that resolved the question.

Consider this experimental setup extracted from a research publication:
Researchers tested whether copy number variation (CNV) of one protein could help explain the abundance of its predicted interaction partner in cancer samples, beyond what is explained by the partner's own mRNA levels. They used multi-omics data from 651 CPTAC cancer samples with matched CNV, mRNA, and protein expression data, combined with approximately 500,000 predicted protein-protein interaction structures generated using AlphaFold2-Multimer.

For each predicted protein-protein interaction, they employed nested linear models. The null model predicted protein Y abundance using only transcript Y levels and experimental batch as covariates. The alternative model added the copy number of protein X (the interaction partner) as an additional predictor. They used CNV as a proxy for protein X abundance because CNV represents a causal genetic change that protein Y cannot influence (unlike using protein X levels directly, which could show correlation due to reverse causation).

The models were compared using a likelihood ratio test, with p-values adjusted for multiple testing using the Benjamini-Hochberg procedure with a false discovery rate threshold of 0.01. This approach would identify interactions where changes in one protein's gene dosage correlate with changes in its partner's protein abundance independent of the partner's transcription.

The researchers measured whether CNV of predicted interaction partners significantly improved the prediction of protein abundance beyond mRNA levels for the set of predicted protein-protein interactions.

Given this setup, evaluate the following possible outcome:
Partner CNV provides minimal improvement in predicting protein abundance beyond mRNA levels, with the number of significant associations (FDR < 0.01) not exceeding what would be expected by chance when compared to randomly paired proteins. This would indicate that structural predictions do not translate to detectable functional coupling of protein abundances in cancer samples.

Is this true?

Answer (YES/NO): NO